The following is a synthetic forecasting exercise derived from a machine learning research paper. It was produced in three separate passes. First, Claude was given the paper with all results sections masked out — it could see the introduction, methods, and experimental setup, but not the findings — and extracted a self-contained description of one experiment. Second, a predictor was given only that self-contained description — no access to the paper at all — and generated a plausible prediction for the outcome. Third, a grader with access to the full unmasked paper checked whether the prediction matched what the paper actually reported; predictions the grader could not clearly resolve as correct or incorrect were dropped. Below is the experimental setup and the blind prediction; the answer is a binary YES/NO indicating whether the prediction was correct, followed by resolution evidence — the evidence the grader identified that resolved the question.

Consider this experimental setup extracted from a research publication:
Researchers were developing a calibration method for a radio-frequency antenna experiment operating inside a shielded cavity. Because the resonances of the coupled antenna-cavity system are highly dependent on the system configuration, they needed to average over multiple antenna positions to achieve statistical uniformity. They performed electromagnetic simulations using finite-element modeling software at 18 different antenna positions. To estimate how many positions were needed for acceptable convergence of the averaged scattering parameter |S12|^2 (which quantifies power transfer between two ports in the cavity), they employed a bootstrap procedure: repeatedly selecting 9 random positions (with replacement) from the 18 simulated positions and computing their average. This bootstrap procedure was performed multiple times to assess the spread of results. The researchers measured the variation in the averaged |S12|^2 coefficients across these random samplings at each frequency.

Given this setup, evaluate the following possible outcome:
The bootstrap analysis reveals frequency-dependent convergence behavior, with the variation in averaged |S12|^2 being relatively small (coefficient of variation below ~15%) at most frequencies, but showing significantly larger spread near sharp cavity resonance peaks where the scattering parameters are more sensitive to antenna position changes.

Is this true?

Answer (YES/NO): NO